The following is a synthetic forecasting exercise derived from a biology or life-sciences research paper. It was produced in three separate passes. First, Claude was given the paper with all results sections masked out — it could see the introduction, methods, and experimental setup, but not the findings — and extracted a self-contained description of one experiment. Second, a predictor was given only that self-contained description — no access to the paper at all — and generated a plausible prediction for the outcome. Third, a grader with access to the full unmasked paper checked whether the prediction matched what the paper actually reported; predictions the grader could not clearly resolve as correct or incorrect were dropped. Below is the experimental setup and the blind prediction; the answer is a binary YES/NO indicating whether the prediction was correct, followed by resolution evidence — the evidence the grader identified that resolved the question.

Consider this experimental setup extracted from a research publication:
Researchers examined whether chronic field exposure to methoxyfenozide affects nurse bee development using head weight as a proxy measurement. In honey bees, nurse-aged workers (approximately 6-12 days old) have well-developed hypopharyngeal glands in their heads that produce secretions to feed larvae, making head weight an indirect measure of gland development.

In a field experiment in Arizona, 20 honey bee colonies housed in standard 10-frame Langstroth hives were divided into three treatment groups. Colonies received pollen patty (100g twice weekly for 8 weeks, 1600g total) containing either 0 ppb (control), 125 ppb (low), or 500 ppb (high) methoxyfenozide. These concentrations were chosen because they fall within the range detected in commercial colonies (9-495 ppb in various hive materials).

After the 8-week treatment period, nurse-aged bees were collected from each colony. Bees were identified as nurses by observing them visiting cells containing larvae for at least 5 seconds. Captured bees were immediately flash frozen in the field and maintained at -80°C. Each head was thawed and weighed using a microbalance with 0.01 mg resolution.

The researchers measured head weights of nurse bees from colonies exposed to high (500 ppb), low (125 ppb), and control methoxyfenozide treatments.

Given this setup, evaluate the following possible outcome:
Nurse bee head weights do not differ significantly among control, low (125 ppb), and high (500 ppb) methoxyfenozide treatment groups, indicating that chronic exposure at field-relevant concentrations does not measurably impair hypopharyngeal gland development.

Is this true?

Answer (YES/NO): YES